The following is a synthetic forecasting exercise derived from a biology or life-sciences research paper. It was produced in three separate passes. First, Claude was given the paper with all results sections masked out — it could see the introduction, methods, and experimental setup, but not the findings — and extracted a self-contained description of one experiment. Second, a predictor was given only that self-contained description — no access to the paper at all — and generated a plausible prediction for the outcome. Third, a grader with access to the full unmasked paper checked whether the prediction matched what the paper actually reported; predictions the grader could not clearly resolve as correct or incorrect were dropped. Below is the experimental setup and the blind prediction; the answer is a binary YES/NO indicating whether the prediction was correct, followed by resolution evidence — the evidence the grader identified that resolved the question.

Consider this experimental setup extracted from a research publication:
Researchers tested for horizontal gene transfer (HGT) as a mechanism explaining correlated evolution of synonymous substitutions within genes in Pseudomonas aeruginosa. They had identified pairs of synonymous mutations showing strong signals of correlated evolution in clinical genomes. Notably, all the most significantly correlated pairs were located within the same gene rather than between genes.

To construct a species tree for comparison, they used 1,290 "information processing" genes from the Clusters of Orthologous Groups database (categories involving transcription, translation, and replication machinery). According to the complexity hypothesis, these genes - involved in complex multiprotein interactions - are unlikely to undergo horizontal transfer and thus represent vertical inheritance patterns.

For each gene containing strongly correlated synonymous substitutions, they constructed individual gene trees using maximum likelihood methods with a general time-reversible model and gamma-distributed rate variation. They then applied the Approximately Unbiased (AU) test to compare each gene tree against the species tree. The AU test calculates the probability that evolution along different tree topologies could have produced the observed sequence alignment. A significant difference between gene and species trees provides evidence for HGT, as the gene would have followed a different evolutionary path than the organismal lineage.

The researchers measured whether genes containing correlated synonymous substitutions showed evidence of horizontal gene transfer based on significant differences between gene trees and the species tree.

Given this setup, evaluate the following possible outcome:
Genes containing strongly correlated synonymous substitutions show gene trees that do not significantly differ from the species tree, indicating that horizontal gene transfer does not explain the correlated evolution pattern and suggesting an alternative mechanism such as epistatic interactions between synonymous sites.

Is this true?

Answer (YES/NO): NO